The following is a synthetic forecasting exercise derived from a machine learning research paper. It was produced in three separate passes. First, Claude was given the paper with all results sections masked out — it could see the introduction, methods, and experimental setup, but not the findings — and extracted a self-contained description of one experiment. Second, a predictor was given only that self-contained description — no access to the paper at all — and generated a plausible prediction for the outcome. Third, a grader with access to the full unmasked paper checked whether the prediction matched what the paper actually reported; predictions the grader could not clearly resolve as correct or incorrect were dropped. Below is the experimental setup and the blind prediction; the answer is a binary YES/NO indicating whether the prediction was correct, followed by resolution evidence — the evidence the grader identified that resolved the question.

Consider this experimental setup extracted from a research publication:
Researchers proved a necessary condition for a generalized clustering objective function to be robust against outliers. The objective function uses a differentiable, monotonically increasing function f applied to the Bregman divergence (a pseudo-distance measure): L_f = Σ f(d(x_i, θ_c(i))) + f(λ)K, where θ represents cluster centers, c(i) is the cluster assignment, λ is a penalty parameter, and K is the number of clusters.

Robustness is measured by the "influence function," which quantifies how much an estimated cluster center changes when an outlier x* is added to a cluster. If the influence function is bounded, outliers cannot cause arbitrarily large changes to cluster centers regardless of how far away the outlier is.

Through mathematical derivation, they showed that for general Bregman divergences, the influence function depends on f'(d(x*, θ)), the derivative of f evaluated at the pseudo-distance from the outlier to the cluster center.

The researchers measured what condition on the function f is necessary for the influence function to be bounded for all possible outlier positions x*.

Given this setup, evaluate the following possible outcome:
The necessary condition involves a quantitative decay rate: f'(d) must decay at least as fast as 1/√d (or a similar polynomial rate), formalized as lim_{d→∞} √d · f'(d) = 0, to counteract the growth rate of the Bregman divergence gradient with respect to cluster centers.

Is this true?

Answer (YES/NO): NO